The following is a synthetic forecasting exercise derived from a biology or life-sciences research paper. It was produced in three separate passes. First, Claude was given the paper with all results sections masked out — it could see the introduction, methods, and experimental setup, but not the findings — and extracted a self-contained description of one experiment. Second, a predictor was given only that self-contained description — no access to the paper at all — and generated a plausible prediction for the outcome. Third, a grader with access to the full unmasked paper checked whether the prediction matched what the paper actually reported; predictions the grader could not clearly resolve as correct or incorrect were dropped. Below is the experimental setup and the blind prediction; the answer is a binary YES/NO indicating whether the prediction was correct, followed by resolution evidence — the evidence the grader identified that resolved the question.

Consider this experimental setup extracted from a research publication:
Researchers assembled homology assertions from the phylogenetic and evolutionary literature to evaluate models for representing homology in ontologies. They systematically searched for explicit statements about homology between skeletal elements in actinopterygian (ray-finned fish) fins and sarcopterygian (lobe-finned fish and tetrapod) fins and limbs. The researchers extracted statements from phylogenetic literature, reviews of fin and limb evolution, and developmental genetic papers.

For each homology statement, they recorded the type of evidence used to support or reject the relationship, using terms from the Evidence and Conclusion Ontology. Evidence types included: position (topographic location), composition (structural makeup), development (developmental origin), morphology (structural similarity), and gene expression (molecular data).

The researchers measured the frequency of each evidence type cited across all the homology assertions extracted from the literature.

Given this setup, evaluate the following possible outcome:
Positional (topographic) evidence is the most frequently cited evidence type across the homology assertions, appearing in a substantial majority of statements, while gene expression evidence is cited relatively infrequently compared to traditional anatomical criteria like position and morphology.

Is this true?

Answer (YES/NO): NO